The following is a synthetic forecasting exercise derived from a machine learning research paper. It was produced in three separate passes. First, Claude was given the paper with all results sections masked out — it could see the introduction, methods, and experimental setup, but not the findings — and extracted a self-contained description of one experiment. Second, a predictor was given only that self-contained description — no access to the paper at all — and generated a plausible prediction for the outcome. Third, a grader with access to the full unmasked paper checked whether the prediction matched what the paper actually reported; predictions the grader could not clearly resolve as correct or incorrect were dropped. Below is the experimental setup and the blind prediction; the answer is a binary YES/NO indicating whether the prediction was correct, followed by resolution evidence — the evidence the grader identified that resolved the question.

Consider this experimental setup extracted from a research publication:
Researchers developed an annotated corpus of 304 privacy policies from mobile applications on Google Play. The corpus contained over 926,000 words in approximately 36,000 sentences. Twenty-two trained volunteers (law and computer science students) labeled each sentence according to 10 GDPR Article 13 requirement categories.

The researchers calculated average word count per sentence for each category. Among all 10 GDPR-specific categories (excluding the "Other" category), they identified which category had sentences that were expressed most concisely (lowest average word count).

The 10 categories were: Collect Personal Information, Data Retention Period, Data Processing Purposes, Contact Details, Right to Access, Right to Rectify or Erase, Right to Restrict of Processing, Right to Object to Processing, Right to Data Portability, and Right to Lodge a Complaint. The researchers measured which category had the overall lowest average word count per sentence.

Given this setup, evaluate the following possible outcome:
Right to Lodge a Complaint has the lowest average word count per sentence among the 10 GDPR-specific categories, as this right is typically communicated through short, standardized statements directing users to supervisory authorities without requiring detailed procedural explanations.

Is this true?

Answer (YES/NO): NO